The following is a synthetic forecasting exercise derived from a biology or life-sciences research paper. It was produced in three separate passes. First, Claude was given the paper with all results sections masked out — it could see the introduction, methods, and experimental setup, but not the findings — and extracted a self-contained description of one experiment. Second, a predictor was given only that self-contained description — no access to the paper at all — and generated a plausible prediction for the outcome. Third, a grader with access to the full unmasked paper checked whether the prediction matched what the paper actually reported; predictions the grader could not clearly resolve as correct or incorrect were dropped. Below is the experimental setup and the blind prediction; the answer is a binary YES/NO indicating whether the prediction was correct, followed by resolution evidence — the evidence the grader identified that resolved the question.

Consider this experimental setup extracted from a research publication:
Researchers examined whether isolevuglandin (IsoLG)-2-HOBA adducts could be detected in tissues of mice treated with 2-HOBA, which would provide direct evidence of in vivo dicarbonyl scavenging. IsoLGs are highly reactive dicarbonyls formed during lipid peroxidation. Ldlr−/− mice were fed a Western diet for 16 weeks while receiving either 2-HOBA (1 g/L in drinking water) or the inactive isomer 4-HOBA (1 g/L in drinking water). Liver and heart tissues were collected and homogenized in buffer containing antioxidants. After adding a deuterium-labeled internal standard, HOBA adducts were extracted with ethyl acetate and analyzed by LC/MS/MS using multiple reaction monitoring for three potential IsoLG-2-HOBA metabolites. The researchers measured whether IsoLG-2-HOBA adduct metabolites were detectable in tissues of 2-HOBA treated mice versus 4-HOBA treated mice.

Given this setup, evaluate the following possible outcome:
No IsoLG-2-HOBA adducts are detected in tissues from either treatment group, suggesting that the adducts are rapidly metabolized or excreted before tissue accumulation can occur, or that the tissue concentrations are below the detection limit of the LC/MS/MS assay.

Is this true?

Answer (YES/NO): NO